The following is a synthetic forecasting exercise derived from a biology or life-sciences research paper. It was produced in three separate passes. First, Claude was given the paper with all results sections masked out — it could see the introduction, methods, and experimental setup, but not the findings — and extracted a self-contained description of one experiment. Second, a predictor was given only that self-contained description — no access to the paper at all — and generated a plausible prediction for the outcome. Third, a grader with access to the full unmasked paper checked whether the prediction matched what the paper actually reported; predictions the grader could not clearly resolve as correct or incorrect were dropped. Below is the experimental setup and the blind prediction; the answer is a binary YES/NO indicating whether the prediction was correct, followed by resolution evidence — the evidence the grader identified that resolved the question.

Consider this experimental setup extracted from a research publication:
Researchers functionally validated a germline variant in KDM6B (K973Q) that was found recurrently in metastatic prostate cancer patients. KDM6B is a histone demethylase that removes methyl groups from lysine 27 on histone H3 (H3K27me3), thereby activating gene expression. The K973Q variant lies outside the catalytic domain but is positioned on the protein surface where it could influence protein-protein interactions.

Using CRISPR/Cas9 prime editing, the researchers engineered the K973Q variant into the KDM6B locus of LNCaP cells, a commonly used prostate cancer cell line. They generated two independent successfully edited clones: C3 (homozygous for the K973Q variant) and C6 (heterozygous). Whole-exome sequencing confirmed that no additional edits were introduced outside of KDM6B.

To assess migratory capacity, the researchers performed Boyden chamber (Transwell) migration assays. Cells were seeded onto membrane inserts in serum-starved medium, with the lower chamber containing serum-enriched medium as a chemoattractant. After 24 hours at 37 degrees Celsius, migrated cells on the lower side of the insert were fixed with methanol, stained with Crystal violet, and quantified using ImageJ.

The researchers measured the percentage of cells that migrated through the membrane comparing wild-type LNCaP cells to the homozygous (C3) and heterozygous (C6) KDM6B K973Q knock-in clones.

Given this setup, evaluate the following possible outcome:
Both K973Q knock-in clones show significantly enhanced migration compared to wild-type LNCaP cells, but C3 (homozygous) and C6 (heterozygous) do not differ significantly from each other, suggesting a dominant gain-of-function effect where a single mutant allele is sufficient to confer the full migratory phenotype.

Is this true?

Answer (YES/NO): NO